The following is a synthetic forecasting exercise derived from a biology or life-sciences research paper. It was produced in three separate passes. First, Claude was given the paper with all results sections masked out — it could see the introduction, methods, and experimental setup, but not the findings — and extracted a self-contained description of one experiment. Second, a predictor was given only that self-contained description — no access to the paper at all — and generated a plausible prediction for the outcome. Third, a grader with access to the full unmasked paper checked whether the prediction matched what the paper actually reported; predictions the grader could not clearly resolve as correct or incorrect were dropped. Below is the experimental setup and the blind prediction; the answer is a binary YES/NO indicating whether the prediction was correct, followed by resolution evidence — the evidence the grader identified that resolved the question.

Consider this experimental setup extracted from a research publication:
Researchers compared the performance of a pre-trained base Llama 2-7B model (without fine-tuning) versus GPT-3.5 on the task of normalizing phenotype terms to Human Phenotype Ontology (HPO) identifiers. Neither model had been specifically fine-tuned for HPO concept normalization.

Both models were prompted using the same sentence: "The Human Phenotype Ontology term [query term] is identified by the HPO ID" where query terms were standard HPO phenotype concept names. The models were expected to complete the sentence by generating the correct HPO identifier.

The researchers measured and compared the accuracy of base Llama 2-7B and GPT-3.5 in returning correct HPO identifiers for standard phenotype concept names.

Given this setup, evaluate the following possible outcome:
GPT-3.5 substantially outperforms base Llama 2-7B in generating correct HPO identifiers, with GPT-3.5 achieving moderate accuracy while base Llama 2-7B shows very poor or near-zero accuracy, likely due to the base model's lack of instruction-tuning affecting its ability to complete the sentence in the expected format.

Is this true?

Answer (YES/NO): NO